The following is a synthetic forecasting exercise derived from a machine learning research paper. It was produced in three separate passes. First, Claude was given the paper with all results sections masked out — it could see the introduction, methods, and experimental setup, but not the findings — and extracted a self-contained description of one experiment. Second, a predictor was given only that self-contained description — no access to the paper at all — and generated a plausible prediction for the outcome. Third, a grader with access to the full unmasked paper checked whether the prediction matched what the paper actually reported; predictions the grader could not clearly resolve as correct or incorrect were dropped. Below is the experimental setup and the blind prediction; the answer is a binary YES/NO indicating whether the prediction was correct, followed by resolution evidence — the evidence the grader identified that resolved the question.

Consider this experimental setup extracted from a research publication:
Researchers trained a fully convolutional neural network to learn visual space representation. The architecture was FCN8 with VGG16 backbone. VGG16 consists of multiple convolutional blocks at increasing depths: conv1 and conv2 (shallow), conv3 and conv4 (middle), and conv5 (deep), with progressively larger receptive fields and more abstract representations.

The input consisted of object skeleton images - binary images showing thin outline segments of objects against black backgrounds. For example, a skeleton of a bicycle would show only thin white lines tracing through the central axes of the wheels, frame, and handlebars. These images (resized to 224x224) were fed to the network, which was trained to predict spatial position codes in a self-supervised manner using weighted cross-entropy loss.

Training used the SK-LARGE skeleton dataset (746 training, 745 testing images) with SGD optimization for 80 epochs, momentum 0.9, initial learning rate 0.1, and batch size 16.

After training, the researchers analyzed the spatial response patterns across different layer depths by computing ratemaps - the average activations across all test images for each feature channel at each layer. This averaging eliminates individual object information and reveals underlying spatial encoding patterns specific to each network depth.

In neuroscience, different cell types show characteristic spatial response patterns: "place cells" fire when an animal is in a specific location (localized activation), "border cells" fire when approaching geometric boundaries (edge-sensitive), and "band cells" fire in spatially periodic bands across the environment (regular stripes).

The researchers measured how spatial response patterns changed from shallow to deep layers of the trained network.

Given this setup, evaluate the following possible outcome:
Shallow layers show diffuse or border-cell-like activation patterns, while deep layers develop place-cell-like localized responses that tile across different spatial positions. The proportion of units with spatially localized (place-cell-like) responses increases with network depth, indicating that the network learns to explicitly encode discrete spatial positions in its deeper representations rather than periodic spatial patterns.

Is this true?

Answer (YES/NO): NO